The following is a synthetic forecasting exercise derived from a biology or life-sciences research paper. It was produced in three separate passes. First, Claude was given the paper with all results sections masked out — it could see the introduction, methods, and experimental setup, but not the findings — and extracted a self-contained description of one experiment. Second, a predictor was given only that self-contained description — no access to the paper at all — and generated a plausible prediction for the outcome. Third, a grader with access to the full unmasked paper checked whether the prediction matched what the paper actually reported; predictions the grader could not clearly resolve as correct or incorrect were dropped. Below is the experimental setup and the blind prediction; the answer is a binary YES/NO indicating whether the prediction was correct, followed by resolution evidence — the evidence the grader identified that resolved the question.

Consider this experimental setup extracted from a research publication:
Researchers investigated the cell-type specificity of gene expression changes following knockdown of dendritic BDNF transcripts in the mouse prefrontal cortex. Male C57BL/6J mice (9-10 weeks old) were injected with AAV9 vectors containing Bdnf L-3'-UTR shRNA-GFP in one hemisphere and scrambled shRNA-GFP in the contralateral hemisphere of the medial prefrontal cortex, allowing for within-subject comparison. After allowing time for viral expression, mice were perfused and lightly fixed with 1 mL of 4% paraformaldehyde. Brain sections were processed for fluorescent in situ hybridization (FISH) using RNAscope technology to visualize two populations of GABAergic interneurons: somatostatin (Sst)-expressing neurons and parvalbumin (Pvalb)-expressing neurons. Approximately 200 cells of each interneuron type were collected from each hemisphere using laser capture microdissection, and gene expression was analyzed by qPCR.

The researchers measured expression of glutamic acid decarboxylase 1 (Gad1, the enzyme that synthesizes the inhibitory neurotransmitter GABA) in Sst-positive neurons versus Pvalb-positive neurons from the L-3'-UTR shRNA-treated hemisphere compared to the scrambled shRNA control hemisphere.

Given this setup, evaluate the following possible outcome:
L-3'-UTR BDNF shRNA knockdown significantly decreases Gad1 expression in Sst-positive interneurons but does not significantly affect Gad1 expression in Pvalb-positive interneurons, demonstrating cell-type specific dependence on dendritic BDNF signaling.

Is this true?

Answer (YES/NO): YES